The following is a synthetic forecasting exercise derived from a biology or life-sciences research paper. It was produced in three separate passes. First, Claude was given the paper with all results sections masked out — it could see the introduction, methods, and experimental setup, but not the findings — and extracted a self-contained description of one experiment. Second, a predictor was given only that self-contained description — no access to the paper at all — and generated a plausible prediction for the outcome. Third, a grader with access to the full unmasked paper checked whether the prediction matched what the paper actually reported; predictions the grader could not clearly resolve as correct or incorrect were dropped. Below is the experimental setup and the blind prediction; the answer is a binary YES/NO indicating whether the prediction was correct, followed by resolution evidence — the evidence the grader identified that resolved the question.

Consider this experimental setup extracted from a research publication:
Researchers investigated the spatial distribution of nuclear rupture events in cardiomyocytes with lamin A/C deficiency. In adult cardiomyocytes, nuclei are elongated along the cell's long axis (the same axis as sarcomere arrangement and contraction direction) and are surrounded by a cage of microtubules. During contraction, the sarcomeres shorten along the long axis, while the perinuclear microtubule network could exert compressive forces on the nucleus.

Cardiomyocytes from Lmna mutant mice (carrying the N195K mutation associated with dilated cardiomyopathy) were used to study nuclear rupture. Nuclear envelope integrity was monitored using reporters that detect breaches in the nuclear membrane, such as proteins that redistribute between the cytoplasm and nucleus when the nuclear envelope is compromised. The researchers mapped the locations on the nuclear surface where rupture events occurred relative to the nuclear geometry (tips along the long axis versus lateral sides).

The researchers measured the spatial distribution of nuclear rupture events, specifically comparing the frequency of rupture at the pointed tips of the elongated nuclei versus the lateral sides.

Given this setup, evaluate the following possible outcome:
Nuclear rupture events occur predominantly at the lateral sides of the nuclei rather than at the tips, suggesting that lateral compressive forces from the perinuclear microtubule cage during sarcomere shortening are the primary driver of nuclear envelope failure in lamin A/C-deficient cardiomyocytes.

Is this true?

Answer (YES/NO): NO